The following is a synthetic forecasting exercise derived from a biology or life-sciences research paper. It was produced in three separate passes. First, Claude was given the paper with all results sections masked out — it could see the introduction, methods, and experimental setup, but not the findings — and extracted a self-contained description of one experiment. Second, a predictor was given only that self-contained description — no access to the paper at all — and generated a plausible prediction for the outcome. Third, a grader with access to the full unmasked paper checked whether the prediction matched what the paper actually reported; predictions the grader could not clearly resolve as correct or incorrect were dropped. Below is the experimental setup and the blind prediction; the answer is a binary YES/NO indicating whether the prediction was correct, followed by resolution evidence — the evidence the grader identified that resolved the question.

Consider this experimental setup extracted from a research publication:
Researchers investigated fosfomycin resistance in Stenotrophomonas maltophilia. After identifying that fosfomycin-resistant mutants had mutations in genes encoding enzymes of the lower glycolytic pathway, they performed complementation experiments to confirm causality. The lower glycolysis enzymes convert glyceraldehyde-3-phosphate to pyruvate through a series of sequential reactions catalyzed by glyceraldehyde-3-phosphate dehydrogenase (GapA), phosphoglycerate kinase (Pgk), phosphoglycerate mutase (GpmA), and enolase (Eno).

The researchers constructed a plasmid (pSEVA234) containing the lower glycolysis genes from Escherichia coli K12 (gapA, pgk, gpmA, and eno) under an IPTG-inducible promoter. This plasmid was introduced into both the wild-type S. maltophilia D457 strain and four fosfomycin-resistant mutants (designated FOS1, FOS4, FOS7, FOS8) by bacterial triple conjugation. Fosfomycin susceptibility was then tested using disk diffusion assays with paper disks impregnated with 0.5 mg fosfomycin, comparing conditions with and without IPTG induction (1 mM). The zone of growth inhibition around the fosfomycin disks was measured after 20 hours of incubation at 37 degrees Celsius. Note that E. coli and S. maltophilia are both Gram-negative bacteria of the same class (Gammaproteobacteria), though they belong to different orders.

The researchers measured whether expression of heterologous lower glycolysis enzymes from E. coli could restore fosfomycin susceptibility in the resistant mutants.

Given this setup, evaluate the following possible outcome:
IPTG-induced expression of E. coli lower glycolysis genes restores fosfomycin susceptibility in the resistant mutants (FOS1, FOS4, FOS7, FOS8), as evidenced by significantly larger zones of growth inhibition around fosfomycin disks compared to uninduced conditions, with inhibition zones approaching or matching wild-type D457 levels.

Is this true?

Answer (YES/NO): NO